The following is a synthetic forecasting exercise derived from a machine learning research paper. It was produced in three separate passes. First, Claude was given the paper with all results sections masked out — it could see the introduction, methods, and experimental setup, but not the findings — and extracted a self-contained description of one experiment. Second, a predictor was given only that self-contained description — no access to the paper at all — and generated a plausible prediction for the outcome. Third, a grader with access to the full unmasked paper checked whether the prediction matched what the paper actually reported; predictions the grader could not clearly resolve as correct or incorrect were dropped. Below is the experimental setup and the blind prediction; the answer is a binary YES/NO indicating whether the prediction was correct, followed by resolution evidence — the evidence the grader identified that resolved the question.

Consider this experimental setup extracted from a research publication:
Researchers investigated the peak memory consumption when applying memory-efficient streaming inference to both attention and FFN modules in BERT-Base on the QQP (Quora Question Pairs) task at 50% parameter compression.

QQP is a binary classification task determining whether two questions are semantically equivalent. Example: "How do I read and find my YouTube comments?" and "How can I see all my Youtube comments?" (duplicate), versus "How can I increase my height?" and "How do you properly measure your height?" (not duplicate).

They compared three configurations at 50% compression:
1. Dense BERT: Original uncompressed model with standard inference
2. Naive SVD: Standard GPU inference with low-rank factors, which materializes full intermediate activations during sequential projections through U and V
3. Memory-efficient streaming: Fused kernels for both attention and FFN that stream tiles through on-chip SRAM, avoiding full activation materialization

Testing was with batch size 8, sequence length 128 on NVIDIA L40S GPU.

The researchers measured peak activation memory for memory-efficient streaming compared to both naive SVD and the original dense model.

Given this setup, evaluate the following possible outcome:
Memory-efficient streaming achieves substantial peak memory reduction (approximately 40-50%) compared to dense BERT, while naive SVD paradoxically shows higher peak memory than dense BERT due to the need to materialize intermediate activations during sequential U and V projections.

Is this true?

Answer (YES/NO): NO